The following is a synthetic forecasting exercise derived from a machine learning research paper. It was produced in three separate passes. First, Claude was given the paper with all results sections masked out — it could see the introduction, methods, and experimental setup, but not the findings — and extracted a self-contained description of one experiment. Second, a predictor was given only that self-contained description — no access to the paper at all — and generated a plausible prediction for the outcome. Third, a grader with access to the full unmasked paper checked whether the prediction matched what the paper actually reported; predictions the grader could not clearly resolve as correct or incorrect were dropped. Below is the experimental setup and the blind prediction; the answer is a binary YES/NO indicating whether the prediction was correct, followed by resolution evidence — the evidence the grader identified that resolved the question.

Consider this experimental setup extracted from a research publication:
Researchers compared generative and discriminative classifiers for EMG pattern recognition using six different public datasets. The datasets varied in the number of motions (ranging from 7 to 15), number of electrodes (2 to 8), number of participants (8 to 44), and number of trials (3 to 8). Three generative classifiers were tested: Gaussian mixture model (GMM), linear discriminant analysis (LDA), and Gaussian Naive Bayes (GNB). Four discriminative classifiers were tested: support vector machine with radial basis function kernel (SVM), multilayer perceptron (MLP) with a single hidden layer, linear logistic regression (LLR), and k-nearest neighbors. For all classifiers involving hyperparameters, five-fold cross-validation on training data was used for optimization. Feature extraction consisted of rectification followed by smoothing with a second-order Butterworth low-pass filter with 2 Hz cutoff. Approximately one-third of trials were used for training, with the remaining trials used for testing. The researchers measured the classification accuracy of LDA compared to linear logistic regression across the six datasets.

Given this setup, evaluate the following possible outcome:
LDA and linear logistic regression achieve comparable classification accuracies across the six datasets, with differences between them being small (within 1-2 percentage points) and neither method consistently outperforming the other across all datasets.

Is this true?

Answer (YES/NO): NO